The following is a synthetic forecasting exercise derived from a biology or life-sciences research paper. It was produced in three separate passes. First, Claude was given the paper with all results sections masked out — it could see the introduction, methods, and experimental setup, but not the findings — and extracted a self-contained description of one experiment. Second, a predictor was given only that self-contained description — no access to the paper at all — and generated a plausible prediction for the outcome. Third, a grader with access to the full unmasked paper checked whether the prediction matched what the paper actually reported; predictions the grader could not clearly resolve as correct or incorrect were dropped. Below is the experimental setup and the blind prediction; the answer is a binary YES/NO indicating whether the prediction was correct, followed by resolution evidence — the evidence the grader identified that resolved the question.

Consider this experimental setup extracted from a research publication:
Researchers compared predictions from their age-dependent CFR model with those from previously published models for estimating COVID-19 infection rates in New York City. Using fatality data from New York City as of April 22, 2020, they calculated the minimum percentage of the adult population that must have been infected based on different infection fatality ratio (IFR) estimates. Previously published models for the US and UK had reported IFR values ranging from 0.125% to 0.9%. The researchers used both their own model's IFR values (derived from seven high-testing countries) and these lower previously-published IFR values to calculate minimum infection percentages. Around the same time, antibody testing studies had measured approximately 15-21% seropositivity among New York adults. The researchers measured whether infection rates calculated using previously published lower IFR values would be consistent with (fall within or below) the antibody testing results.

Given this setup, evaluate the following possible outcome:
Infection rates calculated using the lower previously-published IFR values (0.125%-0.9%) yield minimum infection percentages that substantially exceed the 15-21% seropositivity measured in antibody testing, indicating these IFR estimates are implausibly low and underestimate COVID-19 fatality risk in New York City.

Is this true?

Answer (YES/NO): YES